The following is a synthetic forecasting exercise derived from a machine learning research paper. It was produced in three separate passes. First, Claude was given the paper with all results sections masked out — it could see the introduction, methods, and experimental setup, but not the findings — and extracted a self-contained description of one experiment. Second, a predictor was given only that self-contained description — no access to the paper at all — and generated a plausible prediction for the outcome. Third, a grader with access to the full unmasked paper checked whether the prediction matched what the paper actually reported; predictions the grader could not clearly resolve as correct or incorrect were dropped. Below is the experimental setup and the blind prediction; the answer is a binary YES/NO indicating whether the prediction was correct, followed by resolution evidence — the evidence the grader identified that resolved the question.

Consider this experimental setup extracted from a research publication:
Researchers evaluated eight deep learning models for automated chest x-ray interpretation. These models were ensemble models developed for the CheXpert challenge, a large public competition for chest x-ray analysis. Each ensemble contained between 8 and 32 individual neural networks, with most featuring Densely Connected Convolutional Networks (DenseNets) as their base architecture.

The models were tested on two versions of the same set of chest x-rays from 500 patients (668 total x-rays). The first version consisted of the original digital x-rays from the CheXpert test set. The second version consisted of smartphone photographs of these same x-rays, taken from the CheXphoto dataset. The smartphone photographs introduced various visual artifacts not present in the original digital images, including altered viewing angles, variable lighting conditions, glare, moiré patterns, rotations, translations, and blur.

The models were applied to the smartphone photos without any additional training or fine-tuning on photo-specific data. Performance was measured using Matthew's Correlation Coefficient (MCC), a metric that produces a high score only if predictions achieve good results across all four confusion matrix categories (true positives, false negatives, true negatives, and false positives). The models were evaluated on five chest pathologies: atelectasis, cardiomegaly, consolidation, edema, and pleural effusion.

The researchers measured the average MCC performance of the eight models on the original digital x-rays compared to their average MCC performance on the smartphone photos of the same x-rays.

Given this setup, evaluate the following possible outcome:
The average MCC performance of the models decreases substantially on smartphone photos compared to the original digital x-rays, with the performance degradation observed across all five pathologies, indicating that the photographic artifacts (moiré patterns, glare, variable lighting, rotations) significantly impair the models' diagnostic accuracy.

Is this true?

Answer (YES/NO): NO